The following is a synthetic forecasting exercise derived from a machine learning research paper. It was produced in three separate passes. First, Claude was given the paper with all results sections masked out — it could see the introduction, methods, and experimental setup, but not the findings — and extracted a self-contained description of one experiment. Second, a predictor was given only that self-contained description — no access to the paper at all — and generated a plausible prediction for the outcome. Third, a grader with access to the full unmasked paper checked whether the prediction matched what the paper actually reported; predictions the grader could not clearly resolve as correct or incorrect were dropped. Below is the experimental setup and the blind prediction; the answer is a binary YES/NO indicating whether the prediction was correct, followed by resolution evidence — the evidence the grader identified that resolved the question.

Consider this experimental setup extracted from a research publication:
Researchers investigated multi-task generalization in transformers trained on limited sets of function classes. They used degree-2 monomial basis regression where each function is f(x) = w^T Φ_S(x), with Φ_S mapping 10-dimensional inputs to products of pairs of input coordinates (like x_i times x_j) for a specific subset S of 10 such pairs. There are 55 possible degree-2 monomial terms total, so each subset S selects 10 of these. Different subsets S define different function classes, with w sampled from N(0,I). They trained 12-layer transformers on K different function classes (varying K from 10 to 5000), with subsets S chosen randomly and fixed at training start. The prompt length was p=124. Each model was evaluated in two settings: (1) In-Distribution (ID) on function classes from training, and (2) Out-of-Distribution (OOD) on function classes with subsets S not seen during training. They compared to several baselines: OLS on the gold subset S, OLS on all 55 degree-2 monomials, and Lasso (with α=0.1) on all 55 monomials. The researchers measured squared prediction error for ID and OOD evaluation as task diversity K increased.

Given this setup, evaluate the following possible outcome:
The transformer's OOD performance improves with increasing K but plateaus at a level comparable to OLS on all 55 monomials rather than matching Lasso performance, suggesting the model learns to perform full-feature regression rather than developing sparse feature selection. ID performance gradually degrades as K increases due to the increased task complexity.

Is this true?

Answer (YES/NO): NO